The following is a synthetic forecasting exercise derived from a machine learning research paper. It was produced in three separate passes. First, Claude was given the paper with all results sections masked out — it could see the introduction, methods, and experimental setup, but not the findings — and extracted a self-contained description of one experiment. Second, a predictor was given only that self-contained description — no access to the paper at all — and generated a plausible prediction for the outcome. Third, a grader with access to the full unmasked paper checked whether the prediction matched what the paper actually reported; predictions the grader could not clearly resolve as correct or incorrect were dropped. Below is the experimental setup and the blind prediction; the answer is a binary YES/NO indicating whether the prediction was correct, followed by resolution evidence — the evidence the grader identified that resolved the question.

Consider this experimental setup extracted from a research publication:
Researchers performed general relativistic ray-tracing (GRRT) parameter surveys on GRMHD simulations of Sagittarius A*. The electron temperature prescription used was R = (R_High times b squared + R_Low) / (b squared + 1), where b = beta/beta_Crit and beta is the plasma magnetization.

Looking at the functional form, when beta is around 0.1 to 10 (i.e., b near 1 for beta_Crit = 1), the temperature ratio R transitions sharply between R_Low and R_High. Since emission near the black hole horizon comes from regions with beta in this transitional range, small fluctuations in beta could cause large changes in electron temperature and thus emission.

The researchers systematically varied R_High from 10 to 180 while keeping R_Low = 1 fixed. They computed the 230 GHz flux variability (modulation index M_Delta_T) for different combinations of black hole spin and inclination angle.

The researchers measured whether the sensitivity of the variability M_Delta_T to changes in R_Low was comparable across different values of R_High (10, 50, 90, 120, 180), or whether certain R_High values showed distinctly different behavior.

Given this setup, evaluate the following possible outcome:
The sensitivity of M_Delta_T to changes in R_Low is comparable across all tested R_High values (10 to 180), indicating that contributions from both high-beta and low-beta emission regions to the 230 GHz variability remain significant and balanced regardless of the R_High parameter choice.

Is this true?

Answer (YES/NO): NO